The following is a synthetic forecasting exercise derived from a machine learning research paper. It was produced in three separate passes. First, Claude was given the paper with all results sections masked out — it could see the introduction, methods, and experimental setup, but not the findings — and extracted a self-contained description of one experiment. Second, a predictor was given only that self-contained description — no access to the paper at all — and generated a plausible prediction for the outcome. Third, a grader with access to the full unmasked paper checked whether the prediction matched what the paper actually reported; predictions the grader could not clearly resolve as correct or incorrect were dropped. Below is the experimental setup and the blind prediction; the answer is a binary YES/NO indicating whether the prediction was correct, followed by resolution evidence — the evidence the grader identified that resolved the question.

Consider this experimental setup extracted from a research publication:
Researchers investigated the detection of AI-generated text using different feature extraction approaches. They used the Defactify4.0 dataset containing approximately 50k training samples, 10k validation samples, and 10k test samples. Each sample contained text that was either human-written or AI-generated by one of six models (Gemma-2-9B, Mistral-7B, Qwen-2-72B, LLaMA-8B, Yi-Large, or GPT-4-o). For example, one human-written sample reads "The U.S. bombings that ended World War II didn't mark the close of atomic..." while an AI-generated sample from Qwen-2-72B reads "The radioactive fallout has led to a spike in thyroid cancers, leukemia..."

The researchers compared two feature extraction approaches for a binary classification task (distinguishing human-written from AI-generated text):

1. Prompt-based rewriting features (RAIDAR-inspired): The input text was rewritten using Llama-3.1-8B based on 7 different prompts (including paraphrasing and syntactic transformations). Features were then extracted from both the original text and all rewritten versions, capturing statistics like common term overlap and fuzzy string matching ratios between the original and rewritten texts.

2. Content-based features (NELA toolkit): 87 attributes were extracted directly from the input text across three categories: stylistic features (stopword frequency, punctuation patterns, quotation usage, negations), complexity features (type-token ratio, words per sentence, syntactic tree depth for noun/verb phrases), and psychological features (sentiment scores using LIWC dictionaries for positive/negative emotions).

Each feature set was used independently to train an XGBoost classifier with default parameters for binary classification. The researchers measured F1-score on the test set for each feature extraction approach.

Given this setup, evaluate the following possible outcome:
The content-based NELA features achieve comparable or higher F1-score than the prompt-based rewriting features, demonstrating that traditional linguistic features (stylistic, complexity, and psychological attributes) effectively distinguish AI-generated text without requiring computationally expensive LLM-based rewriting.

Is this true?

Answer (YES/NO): YES